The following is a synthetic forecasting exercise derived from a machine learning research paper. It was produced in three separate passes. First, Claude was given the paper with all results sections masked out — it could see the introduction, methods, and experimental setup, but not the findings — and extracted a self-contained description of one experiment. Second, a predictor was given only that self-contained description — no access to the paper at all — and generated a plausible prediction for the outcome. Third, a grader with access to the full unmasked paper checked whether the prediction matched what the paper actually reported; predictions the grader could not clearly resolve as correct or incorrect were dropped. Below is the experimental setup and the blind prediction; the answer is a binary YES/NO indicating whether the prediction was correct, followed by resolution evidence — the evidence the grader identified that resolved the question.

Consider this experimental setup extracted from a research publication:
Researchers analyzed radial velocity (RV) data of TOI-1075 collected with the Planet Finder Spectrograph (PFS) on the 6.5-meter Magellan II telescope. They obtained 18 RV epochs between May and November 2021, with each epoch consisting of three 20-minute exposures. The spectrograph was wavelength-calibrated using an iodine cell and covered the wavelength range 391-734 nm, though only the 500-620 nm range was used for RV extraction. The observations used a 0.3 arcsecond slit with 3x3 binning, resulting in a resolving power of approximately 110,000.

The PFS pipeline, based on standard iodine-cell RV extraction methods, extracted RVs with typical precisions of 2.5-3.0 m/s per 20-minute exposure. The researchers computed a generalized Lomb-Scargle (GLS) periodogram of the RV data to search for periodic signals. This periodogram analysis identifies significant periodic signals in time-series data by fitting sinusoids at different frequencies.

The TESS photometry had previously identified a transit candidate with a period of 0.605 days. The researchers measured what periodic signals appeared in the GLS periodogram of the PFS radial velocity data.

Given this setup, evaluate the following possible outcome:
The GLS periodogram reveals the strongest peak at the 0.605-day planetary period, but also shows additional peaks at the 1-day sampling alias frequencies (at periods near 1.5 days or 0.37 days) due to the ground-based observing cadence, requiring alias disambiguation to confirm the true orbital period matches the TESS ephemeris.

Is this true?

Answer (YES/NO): NO